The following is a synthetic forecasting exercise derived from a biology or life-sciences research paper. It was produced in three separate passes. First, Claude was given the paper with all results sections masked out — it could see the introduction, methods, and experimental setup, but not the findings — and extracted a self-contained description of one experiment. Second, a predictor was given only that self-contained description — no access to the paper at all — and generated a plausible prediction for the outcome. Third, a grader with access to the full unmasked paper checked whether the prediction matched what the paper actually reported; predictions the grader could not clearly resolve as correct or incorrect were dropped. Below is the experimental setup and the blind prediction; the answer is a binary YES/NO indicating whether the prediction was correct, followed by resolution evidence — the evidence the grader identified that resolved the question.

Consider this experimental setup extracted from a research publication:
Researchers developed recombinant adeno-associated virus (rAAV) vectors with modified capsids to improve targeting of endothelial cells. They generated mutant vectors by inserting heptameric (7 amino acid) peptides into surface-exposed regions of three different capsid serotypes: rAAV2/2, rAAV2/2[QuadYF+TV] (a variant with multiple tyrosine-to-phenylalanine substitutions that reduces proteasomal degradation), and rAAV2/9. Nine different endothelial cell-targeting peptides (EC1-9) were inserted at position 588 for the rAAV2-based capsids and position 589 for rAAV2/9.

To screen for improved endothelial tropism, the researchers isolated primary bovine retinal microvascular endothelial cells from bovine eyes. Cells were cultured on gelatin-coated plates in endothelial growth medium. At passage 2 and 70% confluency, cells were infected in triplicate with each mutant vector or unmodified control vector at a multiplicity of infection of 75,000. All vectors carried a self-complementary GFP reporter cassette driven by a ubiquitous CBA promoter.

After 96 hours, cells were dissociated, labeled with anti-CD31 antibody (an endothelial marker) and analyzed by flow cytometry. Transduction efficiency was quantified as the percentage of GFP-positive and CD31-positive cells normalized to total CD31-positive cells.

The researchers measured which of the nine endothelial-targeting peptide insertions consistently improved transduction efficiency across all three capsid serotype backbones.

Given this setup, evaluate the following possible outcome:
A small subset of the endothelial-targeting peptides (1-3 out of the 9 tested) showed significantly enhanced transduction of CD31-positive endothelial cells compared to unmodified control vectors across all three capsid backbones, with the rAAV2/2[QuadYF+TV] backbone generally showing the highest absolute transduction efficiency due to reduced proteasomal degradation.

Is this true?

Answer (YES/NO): NO